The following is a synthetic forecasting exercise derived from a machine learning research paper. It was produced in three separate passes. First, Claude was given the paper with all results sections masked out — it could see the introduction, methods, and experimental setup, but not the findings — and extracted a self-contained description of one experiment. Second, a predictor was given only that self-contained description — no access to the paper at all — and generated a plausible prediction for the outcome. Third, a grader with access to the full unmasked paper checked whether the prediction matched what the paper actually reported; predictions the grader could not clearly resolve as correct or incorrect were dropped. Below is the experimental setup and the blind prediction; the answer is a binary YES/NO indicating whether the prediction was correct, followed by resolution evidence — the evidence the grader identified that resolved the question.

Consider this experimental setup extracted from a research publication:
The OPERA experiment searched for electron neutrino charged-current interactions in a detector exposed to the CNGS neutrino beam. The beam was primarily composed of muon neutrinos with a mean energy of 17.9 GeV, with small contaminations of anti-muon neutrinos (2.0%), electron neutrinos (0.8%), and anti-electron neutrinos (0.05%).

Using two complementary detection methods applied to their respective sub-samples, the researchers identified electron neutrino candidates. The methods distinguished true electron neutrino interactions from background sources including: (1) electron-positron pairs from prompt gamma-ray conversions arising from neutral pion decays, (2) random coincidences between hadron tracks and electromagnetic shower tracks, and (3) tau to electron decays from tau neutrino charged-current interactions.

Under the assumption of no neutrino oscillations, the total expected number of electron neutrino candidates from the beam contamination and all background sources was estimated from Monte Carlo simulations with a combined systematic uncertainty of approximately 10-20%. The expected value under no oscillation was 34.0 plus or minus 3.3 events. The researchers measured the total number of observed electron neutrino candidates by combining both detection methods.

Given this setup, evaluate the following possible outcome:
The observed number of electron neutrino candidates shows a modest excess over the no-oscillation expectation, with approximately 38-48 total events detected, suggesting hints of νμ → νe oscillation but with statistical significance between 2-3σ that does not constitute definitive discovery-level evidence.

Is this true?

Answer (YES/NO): NO